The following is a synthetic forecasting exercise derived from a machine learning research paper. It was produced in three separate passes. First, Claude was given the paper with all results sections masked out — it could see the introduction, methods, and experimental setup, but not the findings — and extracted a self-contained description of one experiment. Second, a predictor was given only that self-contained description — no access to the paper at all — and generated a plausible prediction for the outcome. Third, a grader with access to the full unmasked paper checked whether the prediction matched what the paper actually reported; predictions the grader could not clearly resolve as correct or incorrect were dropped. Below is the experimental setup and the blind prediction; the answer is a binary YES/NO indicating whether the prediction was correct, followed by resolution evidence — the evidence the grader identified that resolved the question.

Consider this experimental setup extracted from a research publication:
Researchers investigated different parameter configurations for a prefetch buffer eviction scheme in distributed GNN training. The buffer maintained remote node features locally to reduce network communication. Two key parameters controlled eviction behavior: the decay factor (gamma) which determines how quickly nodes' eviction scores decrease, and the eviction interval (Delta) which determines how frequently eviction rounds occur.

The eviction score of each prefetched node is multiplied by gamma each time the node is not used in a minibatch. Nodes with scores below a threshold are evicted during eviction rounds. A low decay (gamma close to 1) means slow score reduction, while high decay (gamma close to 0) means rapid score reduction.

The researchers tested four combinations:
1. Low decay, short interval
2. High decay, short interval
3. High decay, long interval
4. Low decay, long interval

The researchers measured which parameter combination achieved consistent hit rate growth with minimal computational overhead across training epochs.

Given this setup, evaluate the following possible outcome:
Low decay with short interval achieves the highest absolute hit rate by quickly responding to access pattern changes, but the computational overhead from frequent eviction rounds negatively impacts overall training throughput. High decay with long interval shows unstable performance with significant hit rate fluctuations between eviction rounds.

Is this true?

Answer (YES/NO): NO